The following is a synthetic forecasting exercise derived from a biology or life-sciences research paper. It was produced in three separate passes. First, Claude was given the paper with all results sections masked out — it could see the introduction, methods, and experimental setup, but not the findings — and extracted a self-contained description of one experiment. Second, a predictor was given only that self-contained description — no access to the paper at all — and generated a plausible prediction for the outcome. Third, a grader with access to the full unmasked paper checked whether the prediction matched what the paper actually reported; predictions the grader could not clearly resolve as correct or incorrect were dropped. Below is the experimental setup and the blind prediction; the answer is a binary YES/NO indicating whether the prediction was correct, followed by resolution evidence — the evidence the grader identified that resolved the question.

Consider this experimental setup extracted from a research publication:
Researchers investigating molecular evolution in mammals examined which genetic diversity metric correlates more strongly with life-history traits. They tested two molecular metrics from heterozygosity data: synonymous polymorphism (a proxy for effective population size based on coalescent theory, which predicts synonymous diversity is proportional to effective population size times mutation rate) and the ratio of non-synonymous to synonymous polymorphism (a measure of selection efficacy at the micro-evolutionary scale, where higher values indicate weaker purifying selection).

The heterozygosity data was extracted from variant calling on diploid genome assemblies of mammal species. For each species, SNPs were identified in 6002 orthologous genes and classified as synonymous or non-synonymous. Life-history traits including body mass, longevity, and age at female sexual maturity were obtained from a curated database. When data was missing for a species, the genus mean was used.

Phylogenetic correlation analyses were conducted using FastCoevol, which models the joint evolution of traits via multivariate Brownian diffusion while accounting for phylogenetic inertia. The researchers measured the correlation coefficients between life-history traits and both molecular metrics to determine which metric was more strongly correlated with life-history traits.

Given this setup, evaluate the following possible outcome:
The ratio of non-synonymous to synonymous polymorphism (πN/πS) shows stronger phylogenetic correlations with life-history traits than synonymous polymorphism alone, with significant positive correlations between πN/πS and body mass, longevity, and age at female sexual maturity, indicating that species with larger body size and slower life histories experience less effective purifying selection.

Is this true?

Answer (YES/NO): NO